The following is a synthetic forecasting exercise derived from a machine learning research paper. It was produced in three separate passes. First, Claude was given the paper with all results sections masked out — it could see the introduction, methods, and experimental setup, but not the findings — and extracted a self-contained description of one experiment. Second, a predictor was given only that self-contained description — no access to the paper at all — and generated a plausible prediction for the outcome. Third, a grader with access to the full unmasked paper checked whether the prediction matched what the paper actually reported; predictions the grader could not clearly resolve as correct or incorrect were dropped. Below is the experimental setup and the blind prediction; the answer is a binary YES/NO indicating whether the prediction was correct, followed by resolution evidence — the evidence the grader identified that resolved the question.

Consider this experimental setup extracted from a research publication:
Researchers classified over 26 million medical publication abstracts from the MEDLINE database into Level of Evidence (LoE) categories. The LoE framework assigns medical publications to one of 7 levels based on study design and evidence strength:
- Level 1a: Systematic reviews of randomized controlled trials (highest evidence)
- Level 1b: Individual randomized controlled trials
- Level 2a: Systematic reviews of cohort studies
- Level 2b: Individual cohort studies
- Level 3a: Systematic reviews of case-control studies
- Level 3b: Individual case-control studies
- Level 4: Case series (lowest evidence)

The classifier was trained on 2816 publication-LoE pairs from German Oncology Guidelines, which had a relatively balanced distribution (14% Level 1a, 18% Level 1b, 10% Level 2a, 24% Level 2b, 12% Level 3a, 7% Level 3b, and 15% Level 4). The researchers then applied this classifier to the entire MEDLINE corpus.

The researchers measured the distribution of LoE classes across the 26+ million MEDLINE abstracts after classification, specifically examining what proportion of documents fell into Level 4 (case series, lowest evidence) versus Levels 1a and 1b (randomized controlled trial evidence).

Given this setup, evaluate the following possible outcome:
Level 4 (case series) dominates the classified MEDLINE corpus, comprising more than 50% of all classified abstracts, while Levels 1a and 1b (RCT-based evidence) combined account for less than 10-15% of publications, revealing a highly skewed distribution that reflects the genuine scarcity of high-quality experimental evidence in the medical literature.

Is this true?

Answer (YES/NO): NO